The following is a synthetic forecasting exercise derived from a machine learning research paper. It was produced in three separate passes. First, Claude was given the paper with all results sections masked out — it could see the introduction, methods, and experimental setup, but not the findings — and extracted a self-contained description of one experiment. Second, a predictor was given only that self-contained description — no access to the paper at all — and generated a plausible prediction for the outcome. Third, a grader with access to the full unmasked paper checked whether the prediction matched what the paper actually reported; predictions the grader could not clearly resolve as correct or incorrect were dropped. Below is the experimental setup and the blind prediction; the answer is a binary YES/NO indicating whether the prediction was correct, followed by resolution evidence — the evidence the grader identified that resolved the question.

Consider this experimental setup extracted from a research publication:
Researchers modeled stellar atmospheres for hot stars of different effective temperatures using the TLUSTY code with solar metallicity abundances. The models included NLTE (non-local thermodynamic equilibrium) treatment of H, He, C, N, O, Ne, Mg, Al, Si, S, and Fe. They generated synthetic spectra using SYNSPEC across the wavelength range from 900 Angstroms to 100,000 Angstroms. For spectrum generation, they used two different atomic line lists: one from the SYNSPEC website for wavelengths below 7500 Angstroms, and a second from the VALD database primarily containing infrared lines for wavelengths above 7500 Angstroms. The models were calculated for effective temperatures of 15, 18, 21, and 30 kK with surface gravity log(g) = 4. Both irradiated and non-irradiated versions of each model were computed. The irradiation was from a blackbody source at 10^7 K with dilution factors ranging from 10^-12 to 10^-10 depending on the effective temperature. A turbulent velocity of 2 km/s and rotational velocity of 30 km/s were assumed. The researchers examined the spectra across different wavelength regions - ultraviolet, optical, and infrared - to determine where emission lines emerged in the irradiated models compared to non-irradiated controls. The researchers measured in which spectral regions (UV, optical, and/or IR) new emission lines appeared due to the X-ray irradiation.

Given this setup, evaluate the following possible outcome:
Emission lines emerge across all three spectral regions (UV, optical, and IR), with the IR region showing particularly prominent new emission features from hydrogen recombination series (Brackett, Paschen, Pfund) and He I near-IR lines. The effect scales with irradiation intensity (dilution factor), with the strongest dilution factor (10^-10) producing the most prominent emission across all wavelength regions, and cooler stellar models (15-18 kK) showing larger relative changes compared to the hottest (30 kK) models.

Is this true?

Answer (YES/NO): NO